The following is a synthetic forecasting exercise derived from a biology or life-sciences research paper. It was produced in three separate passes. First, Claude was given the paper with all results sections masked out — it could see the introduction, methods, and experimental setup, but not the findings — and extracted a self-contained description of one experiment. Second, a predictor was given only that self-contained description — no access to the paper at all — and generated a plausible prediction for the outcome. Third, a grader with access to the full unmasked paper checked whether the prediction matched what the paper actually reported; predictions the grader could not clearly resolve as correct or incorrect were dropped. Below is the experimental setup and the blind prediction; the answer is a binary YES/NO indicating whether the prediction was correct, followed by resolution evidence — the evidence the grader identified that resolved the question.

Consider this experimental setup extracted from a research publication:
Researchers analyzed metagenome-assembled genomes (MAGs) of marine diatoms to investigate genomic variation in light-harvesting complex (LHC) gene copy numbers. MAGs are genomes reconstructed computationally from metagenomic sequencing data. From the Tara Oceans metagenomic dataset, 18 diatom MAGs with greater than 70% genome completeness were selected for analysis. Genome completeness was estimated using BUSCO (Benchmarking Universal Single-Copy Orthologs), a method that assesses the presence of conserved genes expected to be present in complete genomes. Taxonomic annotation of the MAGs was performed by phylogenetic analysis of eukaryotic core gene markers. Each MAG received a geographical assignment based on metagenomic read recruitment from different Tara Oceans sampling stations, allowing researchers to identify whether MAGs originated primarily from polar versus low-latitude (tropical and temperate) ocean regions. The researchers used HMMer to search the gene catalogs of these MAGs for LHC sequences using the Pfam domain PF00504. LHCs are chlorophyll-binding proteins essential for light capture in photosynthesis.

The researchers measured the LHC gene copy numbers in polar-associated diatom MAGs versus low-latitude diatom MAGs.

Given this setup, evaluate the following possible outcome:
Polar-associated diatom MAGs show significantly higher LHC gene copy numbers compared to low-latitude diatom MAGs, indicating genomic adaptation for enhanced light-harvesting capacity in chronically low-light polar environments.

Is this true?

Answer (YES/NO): NO